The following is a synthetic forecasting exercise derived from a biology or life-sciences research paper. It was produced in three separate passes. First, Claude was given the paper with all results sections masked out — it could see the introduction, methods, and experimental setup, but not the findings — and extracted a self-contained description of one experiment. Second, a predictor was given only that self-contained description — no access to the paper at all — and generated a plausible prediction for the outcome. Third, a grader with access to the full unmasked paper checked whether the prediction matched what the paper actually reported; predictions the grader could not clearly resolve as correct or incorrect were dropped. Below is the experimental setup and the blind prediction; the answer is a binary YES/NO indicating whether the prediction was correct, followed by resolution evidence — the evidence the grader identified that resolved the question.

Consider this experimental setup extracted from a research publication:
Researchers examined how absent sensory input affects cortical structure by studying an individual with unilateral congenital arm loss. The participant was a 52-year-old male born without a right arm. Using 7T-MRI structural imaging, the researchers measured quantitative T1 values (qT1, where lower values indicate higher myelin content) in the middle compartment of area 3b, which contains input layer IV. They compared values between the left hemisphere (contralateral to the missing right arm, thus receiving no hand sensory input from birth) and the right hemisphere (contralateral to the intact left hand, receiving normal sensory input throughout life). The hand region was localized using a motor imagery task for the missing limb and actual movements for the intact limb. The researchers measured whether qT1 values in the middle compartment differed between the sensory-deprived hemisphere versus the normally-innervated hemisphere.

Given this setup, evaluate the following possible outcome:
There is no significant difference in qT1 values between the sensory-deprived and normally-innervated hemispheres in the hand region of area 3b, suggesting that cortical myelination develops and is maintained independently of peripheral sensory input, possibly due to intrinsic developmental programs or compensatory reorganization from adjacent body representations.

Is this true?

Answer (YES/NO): NO